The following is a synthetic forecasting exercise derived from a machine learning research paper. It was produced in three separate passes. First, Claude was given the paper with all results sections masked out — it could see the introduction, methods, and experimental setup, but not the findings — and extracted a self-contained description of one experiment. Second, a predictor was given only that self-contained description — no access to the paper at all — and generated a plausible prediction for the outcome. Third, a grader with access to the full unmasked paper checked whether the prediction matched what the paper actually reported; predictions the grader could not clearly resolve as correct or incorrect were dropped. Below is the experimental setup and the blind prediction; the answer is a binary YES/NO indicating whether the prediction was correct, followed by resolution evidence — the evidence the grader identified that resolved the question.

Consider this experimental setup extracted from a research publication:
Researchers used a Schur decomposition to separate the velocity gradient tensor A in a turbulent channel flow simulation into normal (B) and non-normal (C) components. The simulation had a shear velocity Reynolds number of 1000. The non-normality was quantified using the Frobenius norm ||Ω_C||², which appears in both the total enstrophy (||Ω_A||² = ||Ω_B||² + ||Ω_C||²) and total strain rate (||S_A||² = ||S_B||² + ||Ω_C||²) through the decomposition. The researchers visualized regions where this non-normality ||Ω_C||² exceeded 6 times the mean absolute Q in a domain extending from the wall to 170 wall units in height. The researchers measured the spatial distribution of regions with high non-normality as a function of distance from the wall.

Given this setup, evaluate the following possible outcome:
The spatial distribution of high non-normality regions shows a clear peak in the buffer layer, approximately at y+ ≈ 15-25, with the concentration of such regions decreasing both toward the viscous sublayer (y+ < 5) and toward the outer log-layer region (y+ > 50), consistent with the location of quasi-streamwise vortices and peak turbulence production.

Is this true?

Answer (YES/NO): NO